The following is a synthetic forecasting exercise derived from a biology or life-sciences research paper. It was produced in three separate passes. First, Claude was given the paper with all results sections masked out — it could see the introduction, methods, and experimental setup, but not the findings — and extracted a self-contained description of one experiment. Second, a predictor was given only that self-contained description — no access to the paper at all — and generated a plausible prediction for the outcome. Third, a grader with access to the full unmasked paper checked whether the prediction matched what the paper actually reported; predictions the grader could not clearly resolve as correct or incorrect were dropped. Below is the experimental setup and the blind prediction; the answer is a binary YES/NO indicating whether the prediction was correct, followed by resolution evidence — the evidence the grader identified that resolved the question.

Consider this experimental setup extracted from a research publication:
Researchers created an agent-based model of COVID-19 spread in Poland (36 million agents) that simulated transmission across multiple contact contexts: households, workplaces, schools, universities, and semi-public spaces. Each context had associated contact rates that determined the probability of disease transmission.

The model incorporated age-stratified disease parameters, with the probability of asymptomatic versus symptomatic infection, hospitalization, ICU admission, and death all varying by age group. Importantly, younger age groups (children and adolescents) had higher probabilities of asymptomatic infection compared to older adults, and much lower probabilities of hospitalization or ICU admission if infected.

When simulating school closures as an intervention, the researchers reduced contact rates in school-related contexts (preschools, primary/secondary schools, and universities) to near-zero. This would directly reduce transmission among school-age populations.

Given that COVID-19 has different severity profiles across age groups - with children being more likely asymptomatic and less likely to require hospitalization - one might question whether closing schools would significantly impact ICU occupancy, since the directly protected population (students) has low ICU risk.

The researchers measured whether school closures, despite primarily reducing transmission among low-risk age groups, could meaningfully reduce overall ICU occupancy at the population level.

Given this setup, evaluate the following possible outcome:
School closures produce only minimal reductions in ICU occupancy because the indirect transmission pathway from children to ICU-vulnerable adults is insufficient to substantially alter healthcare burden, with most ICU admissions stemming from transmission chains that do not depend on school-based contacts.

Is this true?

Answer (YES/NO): NO